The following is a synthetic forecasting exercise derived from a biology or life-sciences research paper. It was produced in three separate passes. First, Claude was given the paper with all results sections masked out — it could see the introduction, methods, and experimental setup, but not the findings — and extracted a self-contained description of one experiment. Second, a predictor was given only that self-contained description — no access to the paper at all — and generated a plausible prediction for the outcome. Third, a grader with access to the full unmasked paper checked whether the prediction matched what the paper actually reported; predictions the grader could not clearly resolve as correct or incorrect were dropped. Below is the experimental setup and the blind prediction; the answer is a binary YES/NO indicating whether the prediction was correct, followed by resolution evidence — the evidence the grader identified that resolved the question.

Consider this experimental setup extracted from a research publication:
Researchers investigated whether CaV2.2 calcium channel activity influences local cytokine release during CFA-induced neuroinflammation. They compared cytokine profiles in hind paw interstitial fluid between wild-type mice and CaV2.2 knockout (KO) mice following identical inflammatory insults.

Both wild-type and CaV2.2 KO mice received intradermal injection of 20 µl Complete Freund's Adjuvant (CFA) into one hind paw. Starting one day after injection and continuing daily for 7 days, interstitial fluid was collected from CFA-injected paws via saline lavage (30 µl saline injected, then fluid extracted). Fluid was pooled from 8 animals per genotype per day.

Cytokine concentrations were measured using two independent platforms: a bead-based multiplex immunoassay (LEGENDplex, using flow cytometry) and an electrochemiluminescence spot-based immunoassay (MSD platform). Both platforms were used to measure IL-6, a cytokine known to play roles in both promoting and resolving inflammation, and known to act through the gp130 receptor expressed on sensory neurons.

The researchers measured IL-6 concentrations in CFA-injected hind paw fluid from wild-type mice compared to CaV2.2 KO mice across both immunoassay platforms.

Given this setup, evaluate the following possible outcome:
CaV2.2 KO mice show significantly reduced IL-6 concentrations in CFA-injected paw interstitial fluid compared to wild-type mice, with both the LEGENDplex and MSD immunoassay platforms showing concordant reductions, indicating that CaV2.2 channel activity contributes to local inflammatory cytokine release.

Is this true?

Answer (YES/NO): YES